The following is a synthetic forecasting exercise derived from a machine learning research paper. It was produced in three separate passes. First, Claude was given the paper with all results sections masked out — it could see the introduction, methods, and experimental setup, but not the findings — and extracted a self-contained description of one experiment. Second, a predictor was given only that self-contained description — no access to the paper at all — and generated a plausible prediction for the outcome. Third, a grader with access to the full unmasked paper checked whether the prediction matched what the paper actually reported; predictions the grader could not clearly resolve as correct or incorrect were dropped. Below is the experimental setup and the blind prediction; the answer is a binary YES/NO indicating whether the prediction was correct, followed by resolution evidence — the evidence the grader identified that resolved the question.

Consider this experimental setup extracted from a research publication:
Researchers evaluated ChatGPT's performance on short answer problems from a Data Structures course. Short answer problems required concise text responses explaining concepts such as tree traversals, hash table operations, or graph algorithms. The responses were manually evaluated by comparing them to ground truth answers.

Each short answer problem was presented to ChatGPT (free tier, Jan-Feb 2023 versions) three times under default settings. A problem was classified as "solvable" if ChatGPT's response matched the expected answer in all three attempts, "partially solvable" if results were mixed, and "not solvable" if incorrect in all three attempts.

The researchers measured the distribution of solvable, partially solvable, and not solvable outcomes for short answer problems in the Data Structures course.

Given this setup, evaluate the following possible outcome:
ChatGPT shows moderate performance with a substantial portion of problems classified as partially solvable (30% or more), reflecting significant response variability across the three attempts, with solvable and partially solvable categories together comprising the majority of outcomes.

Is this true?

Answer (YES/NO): YES